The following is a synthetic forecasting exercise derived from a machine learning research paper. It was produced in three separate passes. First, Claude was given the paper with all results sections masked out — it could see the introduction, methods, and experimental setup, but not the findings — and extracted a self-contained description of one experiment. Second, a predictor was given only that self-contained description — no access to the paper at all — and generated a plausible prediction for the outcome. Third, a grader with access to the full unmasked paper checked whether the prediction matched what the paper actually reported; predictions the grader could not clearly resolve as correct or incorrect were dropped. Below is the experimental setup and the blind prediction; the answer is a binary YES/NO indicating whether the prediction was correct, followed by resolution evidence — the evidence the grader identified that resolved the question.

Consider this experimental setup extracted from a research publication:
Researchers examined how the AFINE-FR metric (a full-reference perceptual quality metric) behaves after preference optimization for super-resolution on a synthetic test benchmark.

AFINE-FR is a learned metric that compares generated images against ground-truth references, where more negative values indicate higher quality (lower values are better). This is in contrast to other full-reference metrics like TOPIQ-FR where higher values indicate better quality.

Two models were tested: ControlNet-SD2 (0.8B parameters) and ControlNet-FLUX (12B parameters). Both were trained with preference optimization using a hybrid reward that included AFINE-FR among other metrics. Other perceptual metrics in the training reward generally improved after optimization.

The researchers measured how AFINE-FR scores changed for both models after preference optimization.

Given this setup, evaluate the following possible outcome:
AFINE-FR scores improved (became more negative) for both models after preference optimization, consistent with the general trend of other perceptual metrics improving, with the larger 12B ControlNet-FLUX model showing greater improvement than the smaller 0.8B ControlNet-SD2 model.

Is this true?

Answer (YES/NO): NO